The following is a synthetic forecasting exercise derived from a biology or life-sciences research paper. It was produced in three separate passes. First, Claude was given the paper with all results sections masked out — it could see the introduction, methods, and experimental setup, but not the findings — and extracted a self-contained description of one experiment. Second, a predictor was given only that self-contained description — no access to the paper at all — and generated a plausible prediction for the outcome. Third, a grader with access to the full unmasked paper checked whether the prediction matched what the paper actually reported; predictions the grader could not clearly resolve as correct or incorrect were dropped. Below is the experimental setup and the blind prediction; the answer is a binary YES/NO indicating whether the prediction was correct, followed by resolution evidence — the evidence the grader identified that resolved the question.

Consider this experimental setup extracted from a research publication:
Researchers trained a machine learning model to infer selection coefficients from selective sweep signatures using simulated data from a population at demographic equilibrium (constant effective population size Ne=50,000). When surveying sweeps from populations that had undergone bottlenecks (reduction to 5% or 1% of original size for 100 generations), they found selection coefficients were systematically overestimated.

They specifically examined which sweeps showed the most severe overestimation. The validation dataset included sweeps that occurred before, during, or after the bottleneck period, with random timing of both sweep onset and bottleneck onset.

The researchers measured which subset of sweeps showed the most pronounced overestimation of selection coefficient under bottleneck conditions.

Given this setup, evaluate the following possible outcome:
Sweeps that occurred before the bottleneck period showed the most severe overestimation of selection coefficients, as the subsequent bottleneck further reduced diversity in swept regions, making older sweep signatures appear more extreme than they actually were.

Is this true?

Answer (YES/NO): NO